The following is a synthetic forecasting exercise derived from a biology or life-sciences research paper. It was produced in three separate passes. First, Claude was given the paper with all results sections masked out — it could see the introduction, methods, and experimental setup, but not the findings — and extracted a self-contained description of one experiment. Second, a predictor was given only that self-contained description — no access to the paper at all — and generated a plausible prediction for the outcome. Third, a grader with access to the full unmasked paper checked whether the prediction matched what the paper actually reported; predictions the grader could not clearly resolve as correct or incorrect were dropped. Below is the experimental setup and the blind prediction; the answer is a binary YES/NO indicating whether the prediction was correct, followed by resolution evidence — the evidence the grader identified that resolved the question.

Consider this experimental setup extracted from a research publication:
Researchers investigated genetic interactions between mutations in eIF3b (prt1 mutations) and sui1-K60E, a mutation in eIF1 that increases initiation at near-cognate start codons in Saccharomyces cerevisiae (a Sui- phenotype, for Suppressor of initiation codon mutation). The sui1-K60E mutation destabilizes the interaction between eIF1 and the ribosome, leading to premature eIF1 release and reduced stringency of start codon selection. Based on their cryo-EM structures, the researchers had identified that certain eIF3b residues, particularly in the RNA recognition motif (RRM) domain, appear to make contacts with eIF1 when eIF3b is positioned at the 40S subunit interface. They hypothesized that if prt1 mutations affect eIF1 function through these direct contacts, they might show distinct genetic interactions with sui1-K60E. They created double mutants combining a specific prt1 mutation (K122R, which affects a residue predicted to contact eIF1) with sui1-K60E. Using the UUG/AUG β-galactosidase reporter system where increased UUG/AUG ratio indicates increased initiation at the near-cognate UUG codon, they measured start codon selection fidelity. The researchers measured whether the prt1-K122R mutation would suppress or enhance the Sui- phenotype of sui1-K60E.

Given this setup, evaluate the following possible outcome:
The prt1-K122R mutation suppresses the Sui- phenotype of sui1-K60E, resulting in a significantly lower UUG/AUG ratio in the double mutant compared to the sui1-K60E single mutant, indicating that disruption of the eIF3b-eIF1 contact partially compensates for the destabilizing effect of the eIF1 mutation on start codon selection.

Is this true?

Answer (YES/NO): NO